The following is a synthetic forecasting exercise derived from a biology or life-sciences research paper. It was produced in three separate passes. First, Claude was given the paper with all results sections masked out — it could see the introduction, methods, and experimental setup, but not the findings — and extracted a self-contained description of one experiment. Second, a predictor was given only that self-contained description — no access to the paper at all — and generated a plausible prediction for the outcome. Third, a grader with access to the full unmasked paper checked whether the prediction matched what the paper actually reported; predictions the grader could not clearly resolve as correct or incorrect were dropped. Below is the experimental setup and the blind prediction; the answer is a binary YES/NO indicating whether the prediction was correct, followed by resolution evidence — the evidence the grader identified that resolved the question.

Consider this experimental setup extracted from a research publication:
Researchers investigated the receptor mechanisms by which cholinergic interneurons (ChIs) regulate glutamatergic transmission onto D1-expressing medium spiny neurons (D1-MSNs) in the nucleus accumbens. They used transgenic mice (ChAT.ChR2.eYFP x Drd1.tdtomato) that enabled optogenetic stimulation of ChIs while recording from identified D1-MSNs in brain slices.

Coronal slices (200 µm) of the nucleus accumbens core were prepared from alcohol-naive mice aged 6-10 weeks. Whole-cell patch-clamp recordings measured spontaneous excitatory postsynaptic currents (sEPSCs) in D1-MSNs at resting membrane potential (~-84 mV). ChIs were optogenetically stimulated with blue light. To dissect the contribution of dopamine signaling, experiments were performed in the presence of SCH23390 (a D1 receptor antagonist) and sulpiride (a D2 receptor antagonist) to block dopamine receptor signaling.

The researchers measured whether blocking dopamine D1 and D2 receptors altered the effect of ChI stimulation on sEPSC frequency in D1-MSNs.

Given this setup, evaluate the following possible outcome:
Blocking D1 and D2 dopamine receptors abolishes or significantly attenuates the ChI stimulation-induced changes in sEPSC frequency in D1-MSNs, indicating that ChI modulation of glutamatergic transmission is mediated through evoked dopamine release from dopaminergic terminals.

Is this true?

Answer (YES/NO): YES